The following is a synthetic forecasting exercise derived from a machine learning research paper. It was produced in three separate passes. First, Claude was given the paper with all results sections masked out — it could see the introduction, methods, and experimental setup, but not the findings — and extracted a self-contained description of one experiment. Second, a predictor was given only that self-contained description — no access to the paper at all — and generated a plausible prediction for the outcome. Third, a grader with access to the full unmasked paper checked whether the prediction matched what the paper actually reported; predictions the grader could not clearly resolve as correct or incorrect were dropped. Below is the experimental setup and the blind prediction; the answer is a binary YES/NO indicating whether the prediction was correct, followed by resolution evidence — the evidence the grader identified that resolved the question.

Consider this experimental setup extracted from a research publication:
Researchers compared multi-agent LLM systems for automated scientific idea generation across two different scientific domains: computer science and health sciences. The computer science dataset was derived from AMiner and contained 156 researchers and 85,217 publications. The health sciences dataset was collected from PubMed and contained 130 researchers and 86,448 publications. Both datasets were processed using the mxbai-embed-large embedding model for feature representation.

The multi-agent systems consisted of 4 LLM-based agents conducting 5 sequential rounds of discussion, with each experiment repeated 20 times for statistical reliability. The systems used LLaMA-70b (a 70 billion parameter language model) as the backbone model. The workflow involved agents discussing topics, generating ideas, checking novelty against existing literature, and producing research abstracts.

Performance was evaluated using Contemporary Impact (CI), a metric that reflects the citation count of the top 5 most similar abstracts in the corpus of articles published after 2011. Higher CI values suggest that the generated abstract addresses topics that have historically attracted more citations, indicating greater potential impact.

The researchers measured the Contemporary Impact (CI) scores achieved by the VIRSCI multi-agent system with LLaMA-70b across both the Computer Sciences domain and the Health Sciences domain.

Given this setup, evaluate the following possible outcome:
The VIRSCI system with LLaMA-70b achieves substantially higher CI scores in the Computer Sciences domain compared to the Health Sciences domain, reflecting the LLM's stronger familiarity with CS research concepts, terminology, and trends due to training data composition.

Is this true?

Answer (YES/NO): NO